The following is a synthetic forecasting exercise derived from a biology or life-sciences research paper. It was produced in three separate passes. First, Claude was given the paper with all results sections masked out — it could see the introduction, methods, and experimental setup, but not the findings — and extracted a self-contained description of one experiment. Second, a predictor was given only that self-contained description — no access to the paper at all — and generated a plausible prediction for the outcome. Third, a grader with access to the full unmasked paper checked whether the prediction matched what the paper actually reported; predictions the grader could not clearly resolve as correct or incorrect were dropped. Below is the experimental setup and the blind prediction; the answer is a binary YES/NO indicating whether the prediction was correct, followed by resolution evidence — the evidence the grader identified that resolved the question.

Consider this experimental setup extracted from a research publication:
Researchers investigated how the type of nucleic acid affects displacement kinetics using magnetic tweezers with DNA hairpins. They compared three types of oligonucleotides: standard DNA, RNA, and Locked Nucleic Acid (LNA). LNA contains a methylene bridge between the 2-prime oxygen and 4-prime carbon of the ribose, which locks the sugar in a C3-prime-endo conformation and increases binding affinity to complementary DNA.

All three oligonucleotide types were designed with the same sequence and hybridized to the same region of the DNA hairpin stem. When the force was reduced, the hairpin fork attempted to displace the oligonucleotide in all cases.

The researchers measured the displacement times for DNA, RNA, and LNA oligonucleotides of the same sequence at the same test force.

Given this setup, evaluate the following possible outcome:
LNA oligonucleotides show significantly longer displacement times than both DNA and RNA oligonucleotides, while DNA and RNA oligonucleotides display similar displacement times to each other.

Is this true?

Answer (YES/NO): NO